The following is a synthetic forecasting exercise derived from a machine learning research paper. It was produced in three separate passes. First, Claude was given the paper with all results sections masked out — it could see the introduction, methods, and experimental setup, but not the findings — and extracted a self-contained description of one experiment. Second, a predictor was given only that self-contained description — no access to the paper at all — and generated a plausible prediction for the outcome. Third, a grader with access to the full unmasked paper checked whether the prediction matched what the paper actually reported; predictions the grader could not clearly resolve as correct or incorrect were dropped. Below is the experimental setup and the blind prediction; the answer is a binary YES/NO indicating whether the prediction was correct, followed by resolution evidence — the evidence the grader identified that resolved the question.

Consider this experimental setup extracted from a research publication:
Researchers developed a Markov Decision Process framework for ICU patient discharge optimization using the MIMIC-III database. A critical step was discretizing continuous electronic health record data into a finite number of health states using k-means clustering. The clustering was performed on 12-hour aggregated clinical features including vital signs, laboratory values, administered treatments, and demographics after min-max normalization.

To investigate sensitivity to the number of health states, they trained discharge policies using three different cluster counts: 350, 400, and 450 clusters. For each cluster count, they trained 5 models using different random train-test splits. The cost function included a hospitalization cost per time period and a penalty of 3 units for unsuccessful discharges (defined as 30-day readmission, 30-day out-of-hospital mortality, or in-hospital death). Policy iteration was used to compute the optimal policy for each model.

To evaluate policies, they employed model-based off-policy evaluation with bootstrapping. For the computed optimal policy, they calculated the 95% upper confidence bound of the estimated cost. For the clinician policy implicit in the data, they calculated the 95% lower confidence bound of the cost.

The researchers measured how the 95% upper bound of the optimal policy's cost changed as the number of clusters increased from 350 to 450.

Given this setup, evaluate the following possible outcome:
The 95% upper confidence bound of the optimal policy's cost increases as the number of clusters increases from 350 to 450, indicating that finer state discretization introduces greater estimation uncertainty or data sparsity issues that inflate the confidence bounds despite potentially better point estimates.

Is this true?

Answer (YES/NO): NO